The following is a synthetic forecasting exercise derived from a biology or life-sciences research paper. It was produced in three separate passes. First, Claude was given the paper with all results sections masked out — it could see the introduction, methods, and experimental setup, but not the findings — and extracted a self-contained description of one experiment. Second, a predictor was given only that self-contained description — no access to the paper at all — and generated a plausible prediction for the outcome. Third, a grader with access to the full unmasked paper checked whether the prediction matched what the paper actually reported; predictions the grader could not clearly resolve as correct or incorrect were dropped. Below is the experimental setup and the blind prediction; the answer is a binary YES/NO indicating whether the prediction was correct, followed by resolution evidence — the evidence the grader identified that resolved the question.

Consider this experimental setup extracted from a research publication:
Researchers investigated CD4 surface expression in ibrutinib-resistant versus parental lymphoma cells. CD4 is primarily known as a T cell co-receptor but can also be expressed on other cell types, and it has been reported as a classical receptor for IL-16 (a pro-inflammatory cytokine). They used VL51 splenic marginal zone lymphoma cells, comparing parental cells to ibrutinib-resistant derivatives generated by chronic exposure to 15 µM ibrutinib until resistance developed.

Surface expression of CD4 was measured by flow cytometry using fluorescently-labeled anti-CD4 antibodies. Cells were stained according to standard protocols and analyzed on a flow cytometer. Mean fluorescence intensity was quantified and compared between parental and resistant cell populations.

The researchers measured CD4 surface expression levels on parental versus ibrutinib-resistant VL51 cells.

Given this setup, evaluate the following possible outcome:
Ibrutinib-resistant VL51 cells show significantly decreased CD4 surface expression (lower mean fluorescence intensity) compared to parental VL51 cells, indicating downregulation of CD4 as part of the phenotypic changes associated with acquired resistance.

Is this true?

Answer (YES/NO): NO